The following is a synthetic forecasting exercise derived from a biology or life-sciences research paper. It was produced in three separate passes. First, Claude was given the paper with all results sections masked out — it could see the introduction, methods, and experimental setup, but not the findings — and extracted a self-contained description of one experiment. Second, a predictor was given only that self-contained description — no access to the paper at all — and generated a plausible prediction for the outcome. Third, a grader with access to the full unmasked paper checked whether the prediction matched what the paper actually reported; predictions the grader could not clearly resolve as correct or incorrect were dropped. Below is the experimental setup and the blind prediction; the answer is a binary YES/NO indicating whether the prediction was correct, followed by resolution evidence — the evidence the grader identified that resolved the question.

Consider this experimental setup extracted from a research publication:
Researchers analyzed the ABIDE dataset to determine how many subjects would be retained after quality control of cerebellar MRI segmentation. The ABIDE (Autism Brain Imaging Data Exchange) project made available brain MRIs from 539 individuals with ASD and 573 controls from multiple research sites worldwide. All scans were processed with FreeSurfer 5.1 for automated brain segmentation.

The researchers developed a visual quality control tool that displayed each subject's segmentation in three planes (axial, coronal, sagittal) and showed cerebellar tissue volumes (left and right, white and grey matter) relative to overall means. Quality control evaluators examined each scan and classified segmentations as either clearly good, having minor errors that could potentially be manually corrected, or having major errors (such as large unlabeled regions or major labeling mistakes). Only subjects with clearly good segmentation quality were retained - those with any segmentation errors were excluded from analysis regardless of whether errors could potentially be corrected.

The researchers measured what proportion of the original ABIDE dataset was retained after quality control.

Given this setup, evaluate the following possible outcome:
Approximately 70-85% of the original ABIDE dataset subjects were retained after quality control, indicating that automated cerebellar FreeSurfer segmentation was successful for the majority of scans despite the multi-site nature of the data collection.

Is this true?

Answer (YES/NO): NO